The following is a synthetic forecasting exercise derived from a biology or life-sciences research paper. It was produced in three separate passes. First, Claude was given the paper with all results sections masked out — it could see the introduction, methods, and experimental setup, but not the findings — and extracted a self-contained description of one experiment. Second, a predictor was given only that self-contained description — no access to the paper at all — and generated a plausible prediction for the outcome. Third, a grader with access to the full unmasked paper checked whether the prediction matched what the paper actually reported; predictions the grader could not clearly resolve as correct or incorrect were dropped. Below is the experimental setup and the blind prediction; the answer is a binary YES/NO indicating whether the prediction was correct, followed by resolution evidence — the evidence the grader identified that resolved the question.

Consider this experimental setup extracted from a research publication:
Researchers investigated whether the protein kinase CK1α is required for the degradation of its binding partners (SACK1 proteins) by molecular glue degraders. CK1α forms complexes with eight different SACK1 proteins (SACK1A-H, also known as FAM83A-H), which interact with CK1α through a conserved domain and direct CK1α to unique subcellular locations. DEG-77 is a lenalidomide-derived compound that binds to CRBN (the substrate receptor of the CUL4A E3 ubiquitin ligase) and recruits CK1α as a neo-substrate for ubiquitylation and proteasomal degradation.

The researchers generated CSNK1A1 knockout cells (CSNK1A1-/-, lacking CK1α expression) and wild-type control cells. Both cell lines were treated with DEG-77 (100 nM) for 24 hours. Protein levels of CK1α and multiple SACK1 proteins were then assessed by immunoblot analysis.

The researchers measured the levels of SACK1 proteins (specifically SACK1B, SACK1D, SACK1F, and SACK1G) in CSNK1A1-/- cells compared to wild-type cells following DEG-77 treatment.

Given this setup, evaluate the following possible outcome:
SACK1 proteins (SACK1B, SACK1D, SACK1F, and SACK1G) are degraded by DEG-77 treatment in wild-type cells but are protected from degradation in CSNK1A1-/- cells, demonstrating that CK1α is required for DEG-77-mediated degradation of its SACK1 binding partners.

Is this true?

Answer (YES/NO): YES